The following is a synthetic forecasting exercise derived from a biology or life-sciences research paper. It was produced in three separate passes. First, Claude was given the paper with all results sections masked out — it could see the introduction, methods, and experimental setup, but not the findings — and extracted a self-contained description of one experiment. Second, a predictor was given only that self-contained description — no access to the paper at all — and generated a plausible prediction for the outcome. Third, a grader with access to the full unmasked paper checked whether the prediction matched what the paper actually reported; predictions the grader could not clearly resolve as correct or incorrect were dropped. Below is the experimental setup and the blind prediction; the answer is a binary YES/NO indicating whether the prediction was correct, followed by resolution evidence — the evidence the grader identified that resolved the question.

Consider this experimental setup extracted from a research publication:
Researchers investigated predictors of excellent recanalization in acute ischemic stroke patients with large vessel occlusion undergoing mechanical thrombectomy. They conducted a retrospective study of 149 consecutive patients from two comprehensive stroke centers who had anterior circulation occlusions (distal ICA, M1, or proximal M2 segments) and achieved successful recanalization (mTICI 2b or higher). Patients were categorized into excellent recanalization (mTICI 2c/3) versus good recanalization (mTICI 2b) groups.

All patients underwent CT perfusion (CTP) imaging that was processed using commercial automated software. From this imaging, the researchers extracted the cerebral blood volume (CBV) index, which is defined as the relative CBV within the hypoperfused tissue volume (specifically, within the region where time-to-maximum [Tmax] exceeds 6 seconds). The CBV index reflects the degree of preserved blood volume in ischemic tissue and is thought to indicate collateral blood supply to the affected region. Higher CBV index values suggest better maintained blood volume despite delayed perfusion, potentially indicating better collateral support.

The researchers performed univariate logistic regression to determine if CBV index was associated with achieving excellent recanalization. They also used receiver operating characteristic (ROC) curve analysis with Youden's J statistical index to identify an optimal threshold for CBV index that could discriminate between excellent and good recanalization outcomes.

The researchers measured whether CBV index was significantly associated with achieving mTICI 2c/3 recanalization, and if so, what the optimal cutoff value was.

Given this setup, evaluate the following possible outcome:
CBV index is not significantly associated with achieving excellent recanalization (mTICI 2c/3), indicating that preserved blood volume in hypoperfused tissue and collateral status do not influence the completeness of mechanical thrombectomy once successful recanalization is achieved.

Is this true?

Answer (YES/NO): NO